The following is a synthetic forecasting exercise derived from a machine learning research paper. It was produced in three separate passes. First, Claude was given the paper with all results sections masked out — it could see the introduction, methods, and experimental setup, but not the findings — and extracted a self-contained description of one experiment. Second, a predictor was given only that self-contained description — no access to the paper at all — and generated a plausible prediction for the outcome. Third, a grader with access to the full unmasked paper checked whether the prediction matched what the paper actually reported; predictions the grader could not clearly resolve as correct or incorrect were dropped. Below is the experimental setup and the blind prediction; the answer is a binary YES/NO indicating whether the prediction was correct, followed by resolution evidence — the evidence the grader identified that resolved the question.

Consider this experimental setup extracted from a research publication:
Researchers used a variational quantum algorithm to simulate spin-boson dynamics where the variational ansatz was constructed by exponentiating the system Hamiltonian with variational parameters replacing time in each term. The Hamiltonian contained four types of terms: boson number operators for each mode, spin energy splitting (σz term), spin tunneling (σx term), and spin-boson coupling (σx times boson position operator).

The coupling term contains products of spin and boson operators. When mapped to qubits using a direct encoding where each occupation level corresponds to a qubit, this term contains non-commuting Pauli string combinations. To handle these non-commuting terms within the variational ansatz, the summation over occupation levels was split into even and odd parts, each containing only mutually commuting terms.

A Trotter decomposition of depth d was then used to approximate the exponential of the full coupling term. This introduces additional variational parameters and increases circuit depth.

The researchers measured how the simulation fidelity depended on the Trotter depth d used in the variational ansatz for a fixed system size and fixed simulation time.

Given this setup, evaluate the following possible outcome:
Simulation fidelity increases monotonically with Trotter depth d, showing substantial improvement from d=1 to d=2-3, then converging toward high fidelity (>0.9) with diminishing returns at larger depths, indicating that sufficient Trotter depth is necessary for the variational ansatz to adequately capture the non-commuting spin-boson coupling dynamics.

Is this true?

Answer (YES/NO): YES